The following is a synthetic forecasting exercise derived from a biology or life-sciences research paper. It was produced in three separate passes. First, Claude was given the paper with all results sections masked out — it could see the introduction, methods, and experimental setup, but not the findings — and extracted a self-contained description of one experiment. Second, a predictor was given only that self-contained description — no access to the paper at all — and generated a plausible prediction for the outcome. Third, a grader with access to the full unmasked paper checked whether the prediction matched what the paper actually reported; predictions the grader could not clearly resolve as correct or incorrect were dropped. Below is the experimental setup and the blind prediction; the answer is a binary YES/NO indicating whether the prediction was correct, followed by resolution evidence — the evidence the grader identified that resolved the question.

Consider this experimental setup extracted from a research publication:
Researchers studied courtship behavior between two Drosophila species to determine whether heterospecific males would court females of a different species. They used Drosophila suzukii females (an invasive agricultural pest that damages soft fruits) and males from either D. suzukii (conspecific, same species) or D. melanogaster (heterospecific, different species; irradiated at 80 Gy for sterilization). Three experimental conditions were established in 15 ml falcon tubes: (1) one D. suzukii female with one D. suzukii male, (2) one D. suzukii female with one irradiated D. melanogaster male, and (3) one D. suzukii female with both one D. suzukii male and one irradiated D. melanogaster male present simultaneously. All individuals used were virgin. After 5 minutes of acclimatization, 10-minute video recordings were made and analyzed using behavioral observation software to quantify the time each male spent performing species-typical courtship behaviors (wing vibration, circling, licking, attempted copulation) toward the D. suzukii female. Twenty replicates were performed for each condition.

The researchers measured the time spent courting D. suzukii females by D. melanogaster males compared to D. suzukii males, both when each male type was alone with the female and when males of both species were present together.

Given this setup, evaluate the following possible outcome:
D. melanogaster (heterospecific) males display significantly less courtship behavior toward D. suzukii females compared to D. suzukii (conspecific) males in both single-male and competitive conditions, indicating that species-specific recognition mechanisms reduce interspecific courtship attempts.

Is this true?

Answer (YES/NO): NO